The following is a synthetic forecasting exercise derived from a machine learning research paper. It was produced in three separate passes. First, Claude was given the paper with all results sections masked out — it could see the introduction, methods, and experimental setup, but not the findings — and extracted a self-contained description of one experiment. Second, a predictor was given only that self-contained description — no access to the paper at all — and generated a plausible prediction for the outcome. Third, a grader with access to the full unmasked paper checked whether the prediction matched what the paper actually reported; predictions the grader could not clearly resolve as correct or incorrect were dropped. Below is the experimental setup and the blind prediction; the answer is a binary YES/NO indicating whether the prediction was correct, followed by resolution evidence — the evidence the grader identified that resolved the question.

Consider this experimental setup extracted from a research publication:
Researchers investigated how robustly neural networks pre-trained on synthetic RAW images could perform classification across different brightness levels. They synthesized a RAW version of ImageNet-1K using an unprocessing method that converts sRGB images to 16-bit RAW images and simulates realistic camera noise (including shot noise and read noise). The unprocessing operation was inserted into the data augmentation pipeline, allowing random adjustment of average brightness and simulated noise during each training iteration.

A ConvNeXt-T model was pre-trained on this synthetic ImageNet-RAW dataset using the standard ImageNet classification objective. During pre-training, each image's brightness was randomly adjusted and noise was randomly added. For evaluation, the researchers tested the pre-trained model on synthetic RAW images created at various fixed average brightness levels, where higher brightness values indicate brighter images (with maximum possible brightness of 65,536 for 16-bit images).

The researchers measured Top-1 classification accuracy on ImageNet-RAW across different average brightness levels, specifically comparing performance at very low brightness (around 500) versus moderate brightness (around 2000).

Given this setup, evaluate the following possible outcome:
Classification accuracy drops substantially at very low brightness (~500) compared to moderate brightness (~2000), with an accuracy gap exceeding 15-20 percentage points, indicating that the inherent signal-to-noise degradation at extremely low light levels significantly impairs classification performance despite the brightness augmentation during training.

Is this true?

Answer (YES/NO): NO